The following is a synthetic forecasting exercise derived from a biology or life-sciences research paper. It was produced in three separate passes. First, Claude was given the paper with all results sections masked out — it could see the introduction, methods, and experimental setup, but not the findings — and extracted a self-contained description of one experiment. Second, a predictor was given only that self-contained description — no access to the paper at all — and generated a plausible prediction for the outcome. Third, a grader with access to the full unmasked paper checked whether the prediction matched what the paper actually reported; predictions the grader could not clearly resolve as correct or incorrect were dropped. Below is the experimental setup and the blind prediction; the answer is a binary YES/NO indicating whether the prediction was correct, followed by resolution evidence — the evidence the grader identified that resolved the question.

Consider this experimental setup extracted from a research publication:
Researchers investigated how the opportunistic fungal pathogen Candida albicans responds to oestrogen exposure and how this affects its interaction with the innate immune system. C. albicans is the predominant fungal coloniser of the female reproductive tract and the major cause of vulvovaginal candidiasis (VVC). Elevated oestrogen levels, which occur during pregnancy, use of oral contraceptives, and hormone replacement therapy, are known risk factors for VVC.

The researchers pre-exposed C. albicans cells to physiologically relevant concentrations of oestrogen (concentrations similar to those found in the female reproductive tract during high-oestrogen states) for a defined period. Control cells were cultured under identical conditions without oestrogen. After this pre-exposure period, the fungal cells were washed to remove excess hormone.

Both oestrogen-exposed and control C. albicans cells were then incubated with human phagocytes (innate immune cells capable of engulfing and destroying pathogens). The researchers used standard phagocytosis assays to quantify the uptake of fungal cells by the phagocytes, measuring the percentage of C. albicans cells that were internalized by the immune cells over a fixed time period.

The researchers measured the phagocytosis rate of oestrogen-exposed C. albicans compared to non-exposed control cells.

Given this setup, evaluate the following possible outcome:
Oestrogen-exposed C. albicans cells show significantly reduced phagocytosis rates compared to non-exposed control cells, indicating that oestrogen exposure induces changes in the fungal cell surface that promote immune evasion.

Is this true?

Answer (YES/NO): YES